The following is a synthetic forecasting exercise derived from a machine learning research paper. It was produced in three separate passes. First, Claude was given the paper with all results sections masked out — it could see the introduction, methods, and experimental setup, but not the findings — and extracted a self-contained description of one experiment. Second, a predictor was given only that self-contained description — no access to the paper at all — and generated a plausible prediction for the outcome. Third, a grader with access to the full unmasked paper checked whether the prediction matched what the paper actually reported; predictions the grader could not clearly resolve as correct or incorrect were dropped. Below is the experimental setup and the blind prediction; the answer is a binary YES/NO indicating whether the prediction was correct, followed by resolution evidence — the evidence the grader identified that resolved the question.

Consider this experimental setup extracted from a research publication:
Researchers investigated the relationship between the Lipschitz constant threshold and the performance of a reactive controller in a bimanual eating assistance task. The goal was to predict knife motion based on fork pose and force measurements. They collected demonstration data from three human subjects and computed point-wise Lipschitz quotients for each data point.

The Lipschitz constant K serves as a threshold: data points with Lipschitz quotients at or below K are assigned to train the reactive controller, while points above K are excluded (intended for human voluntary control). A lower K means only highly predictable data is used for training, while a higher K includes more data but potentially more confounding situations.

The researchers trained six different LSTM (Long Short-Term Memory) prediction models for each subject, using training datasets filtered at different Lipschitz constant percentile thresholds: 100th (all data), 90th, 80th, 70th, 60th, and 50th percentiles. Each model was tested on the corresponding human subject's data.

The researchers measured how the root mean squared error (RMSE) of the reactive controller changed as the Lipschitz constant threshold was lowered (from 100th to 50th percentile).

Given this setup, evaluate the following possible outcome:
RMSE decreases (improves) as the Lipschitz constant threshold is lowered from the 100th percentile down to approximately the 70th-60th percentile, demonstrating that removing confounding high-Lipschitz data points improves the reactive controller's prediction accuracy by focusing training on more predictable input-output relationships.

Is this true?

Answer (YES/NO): YES